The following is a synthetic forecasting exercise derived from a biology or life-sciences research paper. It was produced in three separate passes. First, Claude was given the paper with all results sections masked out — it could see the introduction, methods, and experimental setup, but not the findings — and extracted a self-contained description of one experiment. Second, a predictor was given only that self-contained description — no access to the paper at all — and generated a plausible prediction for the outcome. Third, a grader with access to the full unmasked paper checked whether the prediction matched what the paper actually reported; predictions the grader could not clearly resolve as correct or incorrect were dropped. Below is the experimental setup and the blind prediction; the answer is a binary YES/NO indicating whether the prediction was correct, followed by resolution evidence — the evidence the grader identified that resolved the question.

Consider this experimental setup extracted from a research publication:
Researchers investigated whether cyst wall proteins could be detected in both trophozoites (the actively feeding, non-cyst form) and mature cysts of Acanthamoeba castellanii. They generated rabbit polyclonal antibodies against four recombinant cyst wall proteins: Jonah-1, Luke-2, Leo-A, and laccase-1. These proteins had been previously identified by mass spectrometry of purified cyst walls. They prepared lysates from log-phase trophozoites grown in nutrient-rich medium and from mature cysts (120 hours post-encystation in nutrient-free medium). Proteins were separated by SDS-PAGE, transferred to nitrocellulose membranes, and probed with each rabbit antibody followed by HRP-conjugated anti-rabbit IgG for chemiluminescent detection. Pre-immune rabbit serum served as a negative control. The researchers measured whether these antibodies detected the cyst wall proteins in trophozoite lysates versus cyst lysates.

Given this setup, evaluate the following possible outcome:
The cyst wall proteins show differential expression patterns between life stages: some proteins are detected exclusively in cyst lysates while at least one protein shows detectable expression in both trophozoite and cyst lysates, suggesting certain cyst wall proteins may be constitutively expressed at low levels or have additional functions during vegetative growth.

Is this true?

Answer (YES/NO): NO